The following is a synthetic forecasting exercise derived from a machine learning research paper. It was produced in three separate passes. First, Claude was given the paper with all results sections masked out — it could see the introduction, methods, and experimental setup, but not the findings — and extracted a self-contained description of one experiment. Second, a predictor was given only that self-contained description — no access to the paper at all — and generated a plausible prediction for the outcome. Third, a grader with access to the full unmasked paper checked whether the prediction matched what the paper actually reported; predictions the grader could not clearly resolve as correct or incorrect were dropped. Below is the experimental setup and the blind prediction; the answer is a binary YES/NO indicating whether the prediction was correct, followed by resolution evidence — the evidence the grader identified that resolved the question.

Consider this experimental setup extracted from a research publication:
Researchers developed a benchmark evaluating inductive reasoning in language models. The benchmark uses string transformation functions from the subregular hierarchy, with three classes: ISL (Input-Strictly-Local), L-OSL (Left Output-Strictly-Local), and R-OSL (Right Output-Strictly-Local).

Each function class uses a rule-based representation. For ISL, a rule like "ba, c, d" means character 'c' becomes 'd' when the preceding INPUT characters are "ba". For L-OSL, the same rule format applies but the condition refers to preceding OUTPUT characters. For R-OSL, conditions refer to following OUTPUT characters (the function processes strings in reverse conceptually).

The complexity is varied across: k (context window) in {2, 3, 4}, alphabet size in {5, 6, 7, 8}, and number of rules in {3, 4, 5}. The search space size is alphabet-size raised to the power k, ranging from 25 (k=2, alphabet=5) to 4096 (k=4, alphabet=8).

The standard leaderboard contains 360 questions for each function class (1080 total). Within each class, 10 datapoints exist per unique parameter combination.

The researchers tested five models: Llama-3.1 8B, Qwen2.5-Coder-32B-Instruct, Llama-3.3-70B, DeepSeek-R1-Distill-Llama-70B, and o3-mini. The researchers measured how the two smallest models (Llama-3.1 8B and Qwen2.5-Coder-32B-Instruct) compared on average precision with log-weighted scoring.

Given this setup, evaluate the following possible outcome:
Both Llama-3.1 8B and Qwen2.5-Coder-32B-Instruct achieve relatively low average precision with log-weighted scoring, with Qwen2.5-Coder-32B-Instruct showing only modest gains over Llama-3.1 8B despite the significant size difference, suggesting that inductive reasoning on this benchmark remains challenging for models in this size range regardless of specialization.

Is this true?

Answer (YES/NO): NO